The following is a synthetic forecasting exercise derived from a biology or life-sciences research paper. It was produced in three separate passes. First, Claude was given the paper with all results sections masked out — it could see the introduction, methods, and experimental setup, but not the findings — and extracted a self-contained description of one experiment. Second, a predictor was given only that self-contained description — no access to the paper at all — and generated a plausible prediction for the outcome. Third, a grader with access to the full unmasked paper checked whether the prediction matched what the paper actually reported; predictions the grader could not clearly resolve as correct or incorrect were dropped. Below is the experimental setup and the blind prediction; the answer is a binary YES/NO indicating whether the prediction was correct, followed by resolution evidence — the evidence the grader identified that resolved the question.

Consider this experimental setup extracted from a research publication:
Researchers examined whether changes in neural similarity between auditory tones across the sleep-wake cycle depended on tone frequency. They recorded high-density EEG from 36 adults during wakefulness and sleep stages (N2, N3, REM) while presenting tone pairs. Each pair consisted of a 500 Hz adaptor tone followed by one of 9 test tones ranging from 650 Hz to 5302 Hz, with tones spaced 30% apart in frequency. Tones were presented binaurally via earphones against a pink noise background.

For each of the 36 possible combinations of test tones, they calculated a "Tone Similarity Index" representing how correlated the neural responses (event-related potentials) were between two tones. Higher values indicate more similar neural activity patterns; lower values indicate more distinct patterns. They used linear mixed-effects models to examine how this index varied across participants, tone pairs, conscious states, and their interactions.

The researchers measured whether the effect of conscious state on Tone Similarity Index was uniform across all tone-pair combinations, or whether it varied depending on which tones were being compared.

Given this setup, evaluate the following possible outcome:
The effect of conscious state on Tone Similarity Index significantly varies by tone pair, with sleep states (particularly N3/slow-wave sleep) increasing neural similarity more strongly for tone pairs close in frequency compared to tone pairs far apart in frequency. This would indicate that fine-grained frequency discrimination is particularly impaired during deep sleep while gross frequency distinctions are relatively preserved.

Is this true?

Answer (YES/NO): NO